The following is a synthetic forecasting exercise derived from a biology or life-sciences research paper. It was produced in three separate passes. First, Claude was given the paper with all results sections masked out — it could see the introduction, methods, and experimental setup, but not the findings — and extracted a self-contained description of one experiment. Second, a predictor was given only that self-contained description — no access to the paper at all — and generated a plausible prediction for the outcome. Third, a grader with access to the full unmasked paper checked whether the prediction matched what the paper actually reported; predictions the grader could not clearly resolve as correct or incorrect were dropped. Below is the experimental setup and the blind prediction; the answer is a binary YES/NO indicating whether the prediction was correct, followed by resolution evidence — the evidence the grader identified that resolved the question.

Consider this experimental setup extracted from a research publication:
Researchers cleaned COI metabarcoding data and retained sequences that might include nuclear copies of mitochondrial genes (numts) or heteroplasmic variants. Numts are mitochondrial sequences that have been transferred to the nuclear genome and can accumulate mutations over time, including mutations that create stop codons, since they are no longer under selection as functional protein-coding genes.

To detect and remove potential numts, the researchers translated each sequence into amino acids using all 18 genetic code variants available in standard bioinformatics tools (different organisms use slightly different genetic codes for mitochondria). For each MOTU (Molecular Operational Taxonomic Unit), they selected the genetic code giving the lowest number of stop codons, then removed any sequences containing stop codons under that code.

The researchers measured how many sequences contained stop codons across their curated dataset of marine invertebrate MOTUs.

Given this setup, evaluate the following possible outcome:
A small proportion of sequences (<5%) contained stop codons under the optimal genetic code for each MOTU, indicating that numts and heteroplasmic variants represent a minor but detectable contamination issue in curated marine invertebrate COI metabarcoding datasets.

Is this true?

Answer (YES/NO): YES